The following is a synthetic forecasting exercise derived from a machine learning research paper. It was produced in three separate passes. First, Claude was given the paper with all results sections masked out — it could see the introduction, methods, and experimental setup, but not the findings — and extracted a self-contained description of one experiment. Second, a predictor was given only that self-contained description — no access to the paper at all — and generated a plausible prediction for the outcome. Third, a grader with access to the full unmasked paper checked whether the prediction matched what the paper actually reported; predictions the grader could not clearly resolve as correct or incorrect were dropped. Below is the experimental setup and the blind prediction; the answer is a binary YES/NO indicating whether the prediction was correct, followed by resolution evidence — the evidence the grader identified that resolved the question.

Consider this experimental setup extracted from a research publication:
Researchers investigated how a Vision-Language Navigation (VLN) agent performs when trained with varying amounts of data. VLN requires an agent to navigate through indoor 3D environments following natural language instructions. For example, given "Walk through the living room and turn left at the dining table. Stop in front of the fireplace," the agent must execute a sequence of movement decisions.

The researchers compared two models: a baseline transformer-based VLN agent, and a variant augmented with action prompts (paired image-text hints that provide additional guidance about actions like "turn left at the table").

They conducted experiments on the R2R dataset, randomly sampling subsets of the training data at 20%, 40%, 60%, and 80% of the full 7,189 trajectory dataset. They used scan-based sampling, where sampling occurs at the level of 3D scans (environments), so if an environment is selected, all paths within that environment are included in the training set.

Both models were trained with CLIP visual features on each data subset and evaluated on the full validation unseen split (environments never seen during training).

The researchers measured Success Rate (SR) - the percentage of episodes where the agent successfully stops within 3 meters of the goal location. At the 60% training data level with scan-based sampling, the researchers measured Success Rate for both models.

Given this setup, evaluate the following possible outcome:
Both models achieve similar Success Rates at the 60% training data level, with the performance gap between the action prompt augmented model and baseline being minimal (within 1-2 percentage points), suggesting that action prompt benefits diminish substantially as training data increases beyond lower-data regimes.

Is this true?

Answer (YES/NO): YES